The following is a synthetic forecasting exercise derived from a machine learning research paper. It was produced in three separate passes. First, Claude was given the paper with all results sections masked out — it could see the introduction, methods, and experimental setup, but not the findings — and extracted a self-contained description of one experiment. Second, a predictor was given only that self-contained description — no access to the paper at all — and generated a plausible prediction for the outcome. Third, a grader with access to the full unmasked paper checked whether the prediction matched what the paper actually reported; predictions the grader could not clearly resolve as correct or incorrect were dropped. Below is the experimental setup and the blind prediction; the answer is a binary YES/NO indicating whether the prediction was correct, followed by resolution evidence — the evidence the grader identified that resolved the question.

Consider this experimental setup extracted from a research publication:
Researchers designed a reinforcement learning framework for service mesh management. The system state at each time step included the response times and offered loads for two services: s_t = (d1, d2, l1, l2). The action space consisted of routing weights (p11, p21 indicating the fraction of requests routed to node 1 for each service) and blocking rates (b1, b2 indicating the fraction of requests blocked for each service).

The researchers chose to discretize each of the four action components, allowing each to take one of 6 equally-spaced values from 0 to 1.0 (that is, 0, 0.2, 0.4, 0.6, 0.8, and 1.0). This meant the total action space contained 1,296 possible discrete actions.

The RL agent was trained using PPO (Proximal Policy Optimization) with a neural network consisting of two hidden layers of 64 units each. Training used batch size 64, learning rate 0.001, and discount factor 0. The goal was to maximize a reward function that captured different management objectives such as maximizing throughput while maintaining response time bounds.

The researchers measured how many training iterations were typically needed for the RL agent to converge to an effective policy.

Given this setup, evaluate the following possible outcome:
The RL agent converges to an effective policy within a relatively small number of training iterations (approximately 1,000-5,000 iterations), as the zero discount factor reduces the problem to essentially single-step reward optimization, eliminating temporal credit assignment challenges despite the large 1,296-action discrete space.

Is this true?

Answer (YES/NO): NO